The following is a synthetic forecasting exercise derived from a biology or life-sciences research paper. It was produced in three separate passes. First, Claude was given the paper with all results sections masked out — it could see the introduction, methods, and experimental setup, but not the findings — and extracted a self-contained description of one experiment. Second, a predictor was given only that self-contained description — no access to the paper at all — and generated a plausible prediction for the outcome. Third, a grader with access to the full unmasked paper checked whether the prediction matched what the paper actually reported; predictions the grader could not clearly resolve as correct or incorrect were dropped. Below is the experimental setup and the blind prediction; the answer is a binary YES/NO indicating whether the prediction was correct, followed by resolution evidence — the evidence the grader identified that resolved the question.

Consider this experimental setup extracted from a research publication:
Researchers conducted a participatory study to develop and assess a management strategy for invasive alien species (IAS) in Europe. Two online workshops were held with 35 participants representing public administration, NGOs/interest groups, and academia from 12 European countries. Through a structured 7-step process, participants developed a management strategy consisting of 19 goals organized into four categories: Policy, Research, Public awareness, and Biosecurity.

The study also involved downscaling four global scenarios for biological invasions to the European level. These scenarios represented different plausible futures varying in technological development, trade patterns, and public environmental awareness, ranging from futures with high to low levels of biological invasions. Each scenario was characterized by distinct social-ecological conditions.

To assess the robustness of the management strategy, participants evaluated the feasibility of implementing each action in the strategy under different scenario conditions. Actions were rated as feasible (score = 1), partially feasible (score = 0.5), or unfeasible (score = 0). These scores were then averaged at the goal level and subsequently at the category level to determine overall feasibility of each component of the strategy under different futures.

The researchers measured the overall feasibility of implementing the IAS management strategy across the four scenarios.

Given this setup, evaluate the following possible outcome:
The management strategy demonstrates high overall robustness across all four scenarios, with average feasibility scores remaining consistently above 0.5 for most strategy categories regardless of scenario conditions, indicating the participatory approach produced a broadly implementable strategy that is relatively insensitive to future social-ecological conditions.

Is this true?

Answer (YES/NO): NO